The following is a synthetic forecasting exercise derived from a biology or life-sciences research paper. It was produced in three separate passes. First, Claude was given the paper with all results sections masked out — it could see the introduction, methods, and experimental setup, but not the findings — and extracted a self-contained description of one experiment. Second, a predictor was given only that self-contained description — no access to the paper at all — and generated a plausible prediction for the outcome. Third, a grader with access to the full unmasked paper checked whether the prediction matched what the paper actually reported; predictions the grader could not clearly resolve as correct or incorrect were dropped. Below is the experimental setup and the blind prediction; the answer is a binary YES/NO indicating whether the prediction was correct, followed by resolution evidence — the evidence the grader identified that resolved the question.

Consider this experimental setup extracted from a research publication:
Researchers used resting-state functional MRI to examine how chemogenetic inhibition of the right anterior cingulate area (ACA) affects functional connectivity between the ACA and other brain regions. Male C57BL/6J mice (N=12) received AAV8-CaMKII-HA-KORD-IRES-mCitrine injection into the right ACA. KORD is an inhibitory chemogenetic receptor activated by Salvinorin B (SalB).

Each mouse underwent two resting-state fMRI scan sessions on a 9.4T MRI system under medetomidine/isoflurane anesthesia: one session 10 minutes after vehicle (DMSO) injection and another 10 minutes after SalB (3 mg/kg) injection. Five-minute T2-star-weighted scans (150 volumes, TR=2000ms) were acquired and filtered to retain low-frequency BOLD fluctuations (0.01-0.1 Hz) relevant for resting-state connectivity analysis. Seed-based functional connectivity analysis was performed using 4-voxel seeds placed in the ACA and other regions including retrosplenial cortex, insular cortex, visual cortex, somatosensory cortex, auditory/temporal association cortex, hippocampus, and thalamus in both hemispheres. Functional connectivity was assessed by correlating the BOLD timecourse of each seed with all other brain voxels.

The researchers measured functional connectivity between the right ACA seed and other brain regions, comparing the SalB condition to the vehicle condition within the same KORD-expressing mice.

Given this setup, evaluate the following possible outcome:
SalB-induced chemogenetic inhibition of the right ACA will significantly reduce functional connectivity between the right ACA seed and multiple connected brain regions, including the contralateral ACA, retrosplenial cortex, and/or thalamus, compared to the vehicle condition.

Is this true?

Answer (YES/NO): YES